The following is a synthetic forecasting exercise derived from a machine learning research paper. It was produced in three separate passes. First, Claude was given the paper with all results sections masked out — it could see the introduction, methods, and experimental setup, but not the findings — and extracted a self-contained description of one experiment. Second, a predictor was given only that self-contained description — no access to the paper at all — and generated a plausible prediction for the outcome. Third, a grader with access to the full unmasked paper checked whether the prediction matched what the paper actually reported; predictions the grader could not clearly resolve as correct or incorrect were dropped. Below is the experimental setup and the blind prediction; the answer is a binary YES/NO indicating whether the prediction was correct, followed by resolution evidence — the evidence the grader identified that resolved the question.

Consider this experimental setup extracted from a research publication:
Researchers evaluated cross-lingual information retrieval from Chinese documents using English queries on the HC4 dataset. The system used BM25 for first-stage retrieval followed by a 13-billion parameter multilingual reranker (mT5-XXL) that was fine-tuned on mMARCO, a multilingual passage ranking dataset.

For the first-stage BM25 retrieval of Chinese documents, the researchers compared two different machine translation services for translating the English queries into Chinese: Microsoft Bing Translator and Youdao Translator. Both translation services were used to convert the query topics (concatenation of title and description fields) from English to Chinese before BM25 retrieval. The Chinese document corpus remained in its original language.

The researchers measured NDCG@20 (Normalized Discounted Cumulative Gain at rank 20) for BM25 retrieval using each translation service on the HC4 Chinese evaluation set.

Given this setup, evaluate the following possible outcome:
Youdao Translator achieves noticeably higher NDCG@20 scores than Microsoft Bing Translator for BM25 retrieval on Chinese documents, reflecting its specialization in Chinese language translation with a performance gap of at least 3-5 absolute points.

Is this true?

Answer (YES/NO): NO